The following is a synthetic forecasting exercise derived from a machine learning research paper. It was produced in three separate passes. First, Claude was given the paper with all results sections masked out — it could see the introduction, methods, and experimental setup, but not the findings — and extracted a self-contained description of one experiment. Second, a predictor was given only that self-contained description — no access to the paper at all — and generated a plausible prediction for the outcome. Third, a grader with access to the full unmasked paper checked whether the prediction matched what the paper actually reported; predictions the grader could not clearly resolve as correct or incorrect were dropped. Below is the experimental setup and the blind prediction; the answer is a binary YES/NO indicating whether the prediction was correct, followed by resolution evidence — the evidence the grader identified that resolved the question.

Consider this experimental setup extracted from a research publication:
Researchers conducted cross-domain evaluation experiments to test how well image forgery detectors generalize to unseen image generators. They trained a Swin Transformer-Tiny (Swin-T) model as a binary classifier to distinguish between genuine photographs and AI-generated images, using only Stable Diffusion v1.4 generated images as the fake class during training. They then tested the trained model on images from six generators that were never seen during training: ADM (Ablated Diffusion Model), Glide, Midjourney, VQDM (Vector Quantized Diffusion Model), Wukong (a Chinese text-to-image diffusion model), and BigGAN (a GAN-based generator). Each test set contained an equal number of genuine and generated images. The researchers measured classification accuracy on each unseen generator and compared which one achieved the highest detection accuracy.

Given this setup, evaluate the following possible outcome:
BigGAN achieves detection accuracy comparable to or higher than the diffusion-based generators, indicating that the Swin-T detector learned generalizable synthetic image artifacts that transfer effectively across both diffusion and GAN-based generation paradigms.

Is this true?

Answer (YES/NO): NO